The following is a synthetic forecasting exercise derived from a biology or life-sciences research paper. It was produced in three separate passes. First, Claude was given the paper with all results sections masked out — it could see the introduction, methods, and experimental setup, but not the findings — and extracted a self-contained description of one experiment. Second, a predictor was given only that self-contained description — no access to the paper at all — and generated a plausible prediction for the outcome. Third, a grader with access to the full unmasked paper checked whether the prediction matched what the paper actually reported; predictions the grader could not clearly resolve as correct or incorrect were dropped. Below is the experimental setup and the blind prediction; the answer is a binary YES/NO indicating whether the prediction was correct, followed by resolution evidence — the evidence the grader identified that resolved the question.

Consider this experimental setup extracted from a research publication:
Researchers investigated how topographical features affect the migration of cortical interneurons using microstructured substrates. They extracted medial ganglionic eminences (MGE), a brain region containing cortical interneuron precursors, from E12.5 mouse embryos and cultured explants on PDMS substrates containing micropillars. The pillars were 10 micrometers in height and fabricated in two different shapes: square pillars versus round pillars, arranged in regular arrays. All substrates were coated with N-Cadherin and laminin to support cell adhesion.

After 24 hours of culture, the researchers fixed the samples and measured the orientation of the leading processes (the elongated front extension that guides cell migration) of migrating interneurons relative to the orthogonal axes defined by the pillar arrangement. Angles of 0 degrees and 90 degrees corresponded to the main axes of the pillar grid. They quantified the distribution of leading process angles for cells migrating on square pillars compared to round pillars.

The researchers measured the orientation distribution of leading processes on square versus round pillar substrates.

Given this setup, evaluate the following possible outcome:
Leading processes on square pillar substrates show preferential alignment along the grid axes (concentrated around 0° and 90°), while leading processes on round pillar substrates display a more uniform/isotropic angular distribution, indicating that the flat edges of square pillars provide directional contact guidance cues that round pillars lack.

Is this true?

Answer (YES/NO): NO